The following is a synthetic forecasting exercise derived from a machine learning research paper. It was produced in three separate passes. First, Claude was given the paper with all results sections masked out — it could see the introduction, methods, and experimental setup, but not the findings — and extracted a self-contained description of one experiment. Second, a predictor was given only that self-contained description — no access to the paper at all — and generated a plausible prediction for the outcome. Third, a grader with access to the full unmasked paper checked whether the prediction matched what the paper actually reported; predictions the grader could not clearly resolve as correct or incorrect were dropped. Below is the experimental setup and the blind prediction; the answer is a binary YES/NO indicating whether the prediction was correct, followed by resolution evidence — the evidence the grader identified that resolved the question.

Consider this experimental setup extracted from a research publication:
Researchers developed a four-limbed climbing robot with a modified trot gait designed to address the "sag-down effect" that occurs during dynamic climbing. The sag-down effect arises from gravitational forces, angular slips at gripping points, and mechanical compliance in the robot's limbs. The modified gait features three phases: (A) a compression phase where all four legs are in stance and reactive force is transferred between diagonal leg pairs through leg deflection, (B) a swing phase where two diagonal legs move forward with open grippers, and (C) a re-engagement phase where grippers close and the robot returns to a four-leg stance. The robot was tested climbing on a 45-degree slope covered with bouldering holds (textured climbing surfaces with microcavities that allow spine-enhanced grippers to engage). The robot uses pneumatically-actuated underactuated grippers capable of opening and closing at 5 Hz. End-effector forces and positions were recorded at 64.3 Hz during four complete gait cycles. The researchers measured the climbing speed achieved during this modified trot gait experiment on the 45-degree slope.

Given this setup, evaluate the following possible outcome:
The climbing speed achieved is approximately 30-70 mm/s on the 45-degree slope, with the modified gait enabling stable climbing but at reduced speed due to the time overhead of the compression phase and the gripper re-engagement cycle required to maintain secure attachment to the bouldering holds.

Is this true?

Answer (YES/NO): NO